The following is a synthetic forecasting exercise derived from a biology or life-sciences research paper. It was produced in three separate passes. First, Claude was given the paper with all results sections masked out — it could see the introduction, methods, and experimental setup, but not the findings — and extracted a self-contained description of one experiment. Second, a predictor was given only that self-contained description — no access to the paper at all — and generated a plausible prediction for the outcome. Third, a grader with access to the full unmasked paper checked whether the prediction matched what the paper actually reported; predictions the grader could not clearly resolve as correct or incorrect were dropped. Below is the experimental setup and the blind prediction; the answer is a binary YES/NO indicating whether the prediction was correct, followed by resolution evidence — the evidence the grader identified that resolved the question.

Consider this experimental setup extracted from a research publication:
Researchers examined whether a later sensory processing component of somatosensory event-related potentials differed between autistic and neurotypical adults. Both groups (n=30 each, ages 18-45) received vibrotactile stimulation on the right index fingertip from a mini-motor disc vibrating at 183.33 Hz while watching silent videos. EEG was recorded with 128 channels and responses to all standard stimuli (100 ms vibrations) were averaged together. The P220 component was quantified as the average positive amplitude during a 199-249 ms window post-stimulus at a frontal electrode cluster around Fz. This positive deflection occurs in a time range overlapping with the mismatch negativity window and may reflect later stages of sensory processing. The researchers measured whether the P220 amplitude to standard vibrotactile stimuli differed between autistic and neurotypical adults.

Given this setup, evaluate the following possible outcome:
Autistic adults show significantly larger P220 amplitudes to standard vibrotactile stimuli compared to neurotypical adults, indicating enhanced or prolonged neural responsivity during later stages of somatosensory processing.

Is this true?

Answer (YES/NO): YES